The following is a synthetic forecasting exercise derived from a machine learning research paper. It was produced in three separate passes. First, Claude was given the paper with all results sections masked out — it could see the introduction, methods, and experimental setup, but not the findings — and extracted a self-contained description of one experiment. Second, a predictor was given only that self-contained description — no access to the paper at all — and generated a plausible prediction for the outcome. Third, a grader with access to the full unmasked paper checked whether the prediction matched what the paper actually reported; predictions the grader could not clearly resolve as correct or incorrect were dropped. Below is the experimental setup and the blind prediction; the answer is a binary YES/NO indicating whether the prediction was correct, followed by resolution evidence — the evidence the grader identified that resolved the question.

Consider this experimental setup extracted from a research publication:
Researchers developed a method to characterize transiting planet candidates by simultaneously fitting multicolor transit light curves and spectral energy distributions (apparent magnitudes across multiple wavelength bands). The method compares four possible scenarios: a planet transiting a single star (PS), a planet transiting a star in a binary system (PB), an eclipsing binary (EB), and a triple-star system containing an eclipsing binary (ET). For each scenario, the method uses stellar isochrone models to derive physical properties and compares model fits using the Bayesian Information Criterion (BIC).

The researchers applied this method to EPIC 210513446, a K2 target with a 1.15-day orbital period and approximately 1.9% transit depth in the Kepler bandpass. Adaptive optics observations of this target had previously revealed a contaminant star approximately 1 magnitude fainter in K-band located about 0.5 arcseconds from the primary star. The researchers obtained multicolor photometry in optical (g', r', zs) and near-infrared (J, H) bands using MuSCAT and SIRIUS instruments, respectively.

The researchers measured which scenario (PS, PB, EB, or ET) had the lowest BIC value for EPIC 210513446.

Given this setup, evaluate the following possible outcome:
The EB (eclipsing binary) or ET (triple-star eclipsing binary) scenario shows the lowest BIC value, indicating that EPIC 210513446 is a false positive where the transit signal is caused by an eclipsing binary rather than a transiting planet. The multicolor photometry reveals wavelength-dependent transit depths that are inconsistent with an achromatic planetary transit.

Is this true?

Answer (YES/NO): YES